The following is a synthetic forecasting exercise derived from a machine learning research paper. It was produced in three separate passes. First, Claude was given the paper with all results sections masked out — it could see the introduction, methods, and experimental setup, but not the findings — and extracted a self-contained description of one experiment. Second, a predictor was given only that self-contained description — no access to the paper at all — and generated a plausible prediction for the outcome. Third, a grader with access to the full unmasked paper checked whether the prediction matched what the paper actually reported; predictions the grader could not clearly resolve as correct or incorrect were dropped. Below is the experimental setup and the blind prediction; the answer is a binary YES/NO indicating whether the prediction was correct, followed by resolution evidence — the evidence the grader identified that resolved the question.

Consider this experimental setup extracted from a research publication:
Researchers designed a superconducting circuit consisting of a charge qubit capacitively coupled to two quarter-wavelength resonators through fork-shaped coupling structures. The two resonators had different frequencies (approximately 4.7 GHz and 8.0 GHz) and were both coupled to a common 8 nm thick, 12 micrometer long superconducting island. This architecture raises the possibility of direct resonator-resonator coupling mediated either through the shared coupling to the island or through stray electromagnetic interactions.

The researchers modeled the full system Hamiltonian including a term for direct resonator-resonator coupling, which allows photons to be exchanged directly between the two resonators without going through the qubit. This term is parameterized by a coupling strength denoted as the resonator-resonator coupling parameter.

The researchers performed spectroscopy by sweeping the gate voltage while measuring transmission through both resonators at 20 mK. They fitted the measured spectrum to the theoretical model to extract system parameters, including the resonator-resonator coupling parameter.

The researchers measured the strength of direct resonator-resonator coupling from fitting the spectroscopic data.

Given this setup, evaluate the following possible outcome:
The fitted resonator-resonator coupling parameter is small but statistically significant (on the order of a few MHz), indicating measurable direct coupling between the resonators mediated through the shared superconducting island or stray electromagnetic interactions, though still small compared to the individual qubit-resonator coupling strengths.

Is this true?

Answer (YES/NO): NO